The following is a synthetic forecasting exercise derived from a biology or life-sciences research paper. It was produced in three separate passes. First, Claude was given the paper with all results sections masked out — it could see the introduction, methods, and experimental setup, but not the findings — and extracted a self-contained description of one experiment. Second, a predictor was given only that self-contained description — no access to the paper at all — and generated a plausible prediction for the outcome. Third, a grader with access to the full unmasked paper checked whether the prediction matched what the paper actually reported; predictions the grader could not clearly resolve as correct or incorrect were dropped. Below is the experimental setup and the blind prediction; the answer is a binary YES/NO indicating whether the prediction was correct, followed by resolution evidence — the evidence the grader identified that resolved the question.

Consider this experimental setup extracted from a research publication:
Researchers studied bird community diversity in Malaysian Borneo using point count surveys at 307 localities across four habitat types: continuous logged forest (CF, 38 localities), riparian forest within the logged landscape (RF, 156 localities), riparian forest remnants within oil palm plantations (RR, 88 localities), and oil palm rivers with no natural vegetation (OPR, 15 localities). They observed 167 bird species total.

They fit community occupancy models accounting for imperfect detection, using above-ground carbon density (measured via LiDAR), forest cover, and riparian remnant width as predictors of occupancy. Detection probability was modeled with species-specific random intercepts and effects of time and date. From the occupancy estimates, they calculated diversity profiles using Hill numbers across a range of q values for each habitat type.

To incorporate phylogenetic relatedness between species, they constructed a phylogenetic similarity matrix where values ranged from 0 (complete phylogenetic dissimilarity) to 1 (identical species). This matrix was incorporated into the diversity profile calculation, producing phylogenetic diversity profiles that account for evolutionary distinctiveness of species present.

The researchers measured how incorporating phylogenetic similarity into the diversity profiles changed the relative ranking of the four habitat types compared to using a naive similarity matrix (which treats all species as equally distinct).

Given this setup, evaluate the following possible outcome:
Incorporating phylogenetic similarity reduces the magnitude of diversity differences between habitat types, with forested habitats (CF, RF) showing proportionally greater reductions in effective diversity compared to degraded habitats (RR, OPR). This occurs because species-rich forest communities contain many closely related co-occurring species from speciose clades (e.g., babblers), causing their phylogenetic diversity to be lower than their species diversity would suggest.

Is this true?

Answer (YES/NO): YES